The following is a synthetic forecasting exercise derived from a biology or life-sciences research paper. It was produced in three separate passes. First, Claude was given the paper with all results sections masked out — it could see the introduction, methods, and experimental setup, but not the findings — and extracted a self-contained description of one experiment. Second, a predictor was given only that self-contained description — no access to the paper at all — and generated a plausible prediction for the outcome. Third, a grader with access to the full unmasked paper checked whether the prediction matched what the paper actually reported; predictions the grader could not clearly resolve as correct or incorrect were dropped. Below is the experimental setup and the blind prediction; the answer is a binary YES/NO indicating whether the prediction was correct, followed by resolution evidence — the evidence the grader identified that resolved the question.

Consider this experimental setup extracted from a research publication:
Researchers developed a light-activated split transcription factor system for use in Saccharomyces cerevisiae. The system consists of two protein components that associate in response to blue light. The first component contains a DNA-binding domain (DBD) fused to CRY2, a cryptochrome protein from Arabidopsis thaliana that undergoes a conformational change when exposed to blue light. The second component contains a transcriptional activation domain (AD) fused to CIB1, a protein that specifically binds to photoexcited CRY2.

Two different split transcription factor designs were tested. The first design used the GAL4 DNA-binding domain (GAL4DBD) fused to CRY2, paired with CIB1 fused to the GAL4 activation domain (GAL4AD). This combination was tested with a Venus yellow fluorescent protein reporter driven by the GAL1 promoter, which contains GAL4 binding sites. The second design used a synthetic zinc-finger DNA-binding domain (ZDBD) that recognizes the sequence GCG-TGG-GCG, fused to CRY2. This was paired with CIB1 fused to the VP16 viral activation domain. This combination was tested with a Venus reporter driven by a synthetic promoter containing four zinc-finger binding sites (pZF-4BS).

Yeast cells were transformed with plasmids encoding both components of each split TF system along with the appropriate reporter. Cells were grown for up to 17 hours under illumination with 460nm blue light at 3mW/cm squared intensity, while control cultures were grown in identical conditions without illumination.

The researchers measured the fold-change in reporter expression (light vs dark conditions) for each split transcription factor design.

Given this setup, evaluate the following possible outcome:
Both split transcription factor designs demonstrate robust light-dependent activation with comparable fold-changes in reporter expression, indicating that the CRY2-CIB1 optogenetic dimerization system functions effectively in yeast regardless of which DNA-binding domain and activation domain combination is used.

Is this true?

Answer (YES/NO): YES